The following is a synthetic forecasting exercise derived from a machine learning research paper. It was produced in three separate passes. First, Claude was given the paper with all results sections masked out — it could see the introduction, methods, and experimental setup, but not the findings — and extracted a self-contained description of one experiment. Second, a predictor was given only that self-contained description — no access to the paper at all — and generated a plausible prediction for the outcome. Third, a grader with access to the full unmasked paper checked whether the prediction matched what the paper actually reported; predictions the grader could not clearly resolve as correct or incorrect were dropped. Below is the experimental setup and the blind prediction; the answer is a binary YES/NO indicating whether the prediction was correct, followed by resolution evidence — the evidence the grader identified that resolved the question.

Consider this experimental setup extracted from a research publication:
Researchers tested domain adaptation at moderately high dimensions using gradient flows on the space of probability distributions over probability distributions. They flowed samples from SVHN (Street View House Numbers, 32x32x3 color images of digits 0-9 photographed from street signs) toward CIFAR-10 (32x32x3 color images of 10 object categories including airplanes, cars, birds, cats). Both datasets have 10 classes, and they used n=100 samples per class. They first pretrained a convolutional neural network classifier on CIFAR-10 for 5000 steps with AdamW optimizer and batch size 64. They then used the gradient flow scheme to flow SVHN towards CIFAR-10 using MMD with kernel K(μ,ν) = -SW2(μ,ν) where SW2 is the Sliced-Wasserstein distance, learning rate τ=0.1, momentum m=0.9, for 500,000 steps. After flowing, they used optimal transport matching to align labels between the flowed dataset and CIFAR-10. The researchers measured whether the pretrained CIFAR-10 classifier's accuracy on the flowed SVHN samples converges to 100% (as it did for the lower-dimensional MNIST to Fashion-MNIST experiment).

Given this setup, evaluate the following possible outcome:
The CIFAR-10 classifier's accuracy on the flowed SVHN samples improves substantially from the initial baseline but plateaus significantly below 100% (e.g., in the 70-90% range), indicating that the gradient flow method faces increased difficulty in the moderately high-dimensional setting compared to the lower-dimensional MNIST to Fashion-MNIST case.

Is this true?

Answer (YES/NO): NO